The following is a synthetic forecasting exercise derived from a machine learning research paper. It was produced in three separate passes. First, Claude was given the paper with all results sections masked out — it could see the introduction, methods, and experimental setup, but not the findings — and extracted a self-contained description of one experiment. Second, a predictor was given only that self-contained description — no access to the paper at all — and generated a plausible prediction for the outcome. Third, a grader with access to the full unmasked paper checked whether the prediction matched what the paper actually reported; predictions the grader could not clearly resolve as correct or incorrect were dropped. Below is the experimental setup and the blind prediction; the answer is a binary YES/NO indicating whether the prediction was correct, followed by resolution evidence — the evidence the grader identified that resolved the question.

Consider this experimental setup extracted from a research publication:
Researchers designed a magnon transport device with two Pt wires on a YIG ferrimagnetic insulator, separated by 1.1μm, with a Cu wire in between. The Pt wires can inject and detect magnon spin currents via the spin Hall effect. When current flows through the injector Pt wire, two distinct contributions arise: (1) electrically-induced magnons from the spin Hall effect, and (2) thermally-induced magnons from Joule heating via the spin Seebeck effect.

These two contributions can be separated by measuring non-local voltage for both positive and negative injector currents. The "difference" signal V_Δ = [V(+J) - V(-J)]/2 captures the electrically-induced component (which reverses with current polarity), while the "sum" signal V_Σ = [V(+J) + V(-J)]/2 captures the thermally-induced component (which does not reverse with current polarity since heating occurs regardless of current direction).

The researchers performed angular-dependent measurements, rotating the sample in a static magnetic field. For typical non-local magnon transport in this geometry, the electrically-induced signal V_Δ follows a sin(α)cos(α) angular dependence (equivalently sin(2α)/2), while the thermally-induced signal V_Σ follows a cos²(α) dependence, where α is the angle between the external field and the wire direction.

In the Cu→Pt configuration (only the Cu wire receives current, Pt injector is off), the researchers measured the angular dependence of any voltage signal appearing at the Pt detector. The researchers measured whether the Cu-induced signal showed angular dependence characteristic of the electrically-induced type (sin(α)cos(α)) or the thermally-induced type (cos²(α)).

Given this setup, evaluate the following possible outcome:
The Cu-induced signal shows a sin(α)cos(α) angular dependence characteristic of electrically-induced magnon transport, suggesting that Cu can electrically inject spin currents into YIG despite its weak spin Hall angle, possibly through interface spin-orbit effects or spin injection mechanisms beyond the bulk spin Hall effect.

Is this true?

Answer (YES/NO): NO